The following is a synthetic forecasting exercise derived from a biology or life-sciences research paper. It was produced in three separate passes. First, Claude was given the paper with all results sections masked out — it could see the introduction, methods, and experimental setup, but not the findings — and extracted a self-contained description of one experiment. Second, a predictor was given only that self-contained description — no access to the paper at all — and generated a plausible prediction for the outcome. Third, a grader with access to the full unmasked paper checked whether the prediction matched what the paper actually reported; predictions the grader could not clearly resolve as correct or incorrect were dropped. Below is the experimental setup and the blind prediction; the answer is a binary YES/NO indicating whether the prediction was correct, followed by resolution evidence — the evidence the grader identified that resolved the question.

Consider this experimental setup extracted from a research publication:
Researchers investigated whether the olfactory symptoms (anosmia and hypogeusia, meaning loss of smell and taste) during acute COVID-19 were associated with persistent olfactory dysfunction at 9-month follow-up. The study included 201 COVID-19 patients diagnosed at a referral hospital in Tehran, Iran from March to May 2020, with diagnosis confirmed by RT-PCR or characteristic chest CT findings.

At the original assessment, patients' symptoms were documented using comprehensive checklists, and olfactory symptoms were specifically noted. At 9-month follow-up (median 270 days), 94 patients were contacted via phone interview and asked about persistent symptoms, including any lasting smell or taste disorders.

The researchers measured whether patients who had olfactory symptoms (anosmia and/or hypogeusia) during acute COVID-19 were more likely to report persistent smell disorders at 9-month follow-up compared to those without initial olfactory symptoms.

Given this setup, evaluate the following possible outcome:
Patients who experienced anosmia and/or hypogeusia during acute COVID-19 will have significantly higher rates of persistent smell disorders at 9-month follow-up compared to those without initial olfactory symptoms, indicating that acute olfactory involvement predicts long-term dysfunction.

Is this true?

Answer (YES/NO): NO